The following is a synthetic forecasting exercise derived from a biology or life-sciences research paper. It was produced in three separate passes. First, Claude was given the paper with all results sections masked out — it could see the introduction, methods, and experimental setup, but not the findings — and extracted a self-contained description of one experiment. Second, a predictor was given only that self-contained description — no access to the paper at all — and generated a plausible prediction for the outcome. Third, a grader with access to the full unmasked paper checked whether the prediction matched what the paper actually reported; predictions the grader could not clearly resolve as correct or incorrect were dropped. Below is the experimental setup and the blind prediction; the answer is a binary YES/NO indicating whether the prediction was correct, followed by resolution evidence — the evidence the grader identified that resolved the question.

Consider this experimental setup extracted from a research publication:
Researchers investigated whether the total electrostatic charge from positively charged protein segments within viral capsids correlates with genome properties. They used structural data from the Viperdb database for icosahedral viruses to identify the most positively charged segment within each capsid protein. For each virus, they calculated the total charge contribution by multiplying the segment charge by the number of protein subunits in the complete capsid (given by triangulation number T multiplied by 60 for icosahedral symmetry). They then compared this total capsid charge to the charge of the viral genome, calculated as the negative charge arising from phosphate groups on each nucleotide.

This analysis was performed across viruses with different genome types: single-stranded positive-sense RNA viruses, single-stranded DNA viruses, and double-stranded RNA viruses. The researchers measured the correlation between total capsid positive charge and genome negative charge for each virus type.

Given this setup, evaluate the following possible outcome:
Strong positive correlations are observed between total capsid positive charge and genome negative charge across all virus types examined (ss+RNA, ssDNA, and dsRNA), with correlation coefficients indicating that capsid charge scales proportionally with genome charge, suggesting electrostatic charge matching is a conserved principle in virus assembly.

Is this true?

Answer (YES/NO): NO